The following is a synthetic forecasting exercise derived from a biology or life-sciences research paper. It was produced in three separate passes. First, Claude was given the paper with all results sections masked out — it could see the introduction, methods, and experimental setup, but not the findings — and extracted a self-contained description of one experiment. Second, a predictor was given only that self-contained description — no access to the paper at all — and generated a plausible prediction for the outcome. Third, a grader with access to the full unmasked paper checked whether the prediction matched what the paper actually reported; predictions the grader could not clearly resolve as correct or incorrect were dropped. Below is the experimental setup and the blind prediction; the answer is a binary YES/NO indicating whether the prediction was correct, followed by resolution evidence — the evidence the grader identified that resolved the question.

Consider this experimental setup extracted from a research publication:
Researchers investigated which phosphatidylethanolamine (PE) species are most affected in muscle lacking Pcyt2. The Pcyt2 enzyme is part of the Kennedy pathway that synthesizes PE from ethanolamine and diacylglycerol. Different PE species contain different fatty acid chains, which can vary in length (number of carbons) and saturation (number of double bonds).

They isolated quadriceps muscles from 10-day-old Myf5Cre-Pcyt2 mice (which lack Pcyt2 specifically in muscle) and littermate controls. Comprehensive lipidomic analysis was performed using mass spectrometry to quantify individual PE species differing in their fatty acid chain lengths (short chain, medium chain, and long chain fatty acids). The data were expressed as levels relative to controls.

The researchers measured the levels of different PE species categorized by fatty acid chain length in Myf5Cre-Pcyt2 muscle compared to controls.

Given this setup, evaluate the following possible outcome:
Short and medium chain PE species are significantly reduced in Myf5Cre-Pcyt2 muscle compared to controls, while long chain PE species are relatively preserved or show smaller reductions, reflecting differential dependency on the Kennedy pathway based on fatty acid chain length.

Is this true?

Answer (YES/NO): NO